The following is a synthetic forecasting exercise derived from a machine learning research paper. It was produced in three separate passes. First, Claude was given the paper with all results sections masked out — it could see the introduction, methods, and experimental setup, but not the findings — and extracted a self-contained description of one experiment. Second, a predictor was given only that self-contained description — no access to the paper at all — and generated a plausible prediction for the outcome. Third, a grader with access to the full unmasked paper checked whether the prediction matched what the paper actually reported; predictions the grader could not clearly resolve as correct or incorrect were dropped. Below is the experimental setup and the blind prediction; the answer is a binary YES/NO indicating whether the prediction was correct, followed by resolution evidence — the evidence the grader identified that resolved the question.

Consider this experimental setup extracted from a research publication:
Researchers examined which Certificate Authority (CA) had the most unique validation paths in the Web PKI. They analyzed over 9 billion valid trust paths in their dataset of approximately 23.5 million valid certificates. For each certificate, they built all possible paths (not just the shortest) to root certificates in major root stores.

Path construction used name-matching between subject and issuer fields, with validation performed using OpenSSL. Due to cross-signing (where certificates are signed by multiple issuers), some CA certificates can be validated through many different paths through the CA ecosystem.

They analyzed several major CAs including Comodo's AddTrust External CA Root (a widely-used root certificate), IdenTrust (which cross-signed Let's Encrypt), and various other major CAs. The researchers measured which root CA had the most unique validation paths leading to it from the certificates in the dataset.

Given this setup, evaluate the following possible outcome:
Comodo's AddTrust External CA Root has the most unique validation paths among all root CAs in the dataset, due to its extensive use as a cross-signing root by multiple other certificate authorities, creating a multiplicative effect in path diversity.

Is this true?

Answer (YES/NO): YES